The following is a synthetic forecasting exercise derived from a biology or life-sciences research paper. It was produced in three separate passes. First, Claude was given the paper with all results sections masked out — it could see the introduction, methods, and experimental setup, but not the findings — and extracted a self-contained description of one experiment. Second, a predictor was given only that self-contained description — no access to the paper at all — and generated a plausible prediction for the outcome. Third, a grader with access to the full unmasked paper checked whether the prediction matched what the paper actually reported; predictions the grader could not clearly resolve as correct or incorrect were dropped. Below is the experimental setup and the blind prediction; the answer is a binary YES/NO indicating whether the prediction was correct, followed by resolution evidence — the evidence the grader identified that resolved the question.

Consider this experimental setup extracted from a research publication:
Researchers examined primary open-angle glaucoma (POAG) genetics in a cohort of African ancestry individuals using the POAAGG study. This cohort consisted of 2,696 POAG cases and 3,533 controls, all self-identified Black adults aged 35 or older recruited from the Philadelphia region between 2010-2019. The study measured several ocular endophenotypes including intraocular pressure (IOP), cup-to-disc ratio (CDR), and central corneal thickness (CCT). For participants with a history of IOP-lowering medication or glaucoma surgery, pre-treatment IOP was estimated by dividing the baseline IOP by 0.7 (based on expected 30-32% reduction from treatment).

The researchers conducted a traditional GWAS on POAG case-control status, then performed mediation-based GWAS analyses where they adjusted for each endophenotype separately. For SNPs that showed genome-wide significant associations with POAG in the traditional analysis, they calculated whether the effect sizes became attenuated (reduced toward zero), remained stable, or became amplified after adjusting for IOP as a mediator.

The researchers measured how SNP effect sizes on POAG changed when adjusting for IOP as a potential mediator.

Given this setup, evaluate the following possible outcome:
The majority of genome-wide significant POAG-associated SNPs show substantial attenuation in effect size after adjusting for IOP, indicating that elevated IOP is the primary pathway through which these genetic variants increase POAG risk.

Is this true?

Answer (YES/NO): YES